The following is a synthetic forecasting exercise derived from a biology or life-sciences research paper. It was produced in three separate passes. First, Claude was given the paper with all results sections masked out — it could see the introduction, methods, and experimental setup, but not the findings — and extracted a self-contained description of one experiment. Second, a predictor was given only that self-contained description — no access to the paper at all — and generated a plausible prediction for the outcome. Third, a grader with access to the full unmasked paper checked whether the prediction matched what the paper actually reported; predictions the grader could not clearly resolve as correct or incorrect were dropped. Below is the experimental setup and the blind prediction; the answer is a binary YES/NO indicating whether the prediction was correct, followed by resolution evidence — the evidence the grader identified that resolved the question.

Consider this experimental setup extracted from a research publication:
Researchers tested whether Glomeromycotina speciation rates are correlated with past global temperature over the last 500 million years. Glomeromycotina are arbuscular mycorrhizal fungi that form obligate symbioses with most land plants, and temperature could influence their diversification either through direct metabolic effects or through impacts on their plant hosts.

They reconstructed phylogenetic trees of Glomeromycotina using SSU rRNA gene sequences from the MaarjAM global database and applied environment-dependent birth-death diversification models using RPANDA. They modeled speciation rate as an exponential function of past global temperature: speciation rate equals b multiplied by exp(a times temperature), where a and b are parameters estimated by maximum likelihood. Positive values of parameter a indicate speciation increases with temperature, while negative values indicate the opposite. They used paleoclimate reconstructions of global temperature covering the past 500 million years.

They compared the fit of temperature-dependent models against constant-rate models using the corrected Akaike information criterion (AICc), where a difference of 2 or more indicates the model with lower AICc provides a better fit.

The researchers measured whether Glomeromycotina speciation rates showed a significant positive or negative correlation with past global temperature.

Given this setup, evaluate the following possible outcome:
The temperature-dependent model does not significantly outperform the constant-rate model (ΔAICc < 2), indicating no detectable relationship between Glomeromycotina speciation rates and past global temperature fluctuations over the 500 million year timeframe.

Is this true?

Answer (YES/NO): NO